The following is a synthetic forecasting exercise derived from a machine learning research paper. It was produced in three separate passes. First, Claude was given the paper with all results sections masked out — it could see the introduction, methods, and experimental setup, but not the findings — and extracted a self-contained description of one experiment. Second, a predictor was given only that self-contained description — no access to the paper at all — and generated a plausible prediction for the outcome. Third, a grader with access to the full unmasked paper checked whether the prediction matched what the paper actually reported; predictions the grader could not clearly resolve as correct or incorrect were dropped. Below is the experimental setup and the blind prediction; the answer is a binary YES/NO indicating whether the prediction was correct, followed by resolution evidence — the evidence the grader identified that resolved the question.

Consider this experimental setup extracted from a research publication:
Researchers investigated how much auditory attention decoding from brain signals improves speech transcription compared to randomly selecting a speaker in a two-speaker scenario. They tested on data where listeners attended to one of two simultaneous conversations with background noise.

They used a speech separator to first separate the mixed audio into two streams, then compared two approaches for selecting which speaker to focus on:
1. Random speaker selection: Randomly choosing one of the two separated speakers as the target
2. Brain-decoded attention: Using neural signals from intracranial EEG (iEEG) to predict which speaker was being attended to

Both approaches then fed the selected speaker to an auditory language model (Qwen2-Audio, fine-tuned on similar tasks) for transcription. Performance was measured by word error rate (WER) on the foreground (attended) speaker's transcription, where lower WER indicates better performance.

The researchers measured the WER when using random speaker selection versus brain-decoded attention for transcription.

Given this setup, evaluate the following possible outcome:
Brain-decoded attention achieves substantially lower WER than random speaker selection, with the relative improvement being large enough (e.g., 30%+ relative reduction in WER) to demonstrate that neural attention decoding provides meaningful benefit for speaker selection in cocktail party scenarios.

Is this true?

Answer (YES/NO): YES